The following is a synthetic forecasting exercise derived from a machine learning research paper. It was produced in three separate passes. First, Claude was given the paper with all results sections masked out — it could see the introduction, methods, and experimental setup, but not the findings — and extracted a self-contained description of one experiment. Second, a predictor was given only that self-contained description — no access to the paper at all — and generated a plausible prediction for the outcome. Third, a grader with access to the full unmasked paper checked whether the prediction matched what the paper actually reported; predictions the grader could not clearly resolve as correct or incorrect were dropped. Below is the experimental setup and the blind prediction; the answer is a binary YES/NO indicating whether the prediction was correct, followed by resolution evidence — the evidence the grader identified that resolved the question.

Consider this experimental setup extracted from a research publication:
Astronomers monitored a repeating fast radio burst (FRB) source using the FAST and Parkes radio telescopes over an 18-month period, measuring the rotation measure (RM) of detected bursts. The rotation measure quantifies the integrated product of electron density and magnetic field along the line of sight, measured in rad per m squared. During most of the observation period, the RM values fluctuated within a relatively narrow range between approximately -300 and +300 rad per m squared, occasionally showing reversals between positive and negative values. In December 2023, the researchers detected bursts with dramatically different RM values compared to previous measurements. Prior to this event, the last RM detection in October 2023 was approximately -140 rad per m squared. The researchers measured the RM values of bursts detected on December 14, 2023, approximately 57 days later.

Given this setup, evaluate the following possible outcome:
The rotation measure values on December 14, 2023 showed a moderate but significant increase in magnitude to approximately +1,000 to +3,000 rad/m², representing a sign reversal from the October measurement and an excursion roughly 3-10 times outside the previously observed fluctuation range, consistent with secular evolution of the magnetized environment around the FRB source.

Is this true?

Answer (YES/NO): YES